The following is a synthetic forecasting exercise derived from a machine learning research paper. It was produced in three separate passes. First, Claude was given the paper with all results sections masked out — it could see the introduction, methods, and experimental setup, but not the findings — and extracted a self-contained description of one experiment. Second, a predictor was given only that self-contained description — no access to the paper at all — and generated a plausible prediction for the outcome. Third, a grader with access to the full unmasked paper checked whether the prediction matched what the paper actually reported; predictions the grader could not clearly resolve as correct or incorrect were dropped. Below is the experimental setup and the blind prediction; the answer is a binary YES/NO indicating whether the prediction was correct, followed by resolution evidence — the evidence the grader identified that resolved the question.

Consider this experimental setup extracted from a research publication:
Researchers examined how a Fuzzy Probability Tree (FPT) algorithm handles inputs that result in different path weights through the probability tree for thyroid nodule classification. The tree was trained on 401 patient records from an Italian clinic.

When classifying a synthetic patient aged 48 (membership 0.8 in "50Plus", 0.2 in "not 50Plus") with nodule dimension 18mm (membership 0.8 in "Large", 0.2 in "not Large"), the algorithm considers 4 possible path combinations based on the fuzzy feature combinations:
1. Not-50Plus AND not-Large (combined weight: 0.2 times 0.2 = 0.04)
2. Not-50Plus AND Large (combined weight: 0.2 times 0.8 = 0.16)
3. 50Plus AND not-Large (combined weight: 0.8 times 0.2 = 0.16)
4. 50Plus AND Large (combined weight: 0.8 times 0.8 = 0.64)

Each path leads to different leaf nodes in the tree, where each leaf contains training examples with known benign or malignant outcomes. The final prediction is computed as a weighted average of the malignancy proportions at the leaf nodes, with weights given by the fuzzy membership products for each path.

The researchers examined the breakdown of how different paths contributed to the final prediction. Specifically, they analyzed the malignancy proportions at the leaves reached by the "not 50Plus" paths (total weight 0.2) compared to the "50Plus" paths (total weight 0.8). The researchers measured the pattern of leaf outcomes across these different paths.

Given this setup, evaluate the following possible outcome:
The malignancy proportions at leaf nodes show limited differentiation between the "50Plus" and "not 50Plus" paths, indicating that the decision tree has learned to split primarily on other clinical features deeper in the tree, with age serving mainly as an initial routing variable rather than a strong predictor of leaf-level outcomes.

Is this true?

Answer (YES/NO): NO